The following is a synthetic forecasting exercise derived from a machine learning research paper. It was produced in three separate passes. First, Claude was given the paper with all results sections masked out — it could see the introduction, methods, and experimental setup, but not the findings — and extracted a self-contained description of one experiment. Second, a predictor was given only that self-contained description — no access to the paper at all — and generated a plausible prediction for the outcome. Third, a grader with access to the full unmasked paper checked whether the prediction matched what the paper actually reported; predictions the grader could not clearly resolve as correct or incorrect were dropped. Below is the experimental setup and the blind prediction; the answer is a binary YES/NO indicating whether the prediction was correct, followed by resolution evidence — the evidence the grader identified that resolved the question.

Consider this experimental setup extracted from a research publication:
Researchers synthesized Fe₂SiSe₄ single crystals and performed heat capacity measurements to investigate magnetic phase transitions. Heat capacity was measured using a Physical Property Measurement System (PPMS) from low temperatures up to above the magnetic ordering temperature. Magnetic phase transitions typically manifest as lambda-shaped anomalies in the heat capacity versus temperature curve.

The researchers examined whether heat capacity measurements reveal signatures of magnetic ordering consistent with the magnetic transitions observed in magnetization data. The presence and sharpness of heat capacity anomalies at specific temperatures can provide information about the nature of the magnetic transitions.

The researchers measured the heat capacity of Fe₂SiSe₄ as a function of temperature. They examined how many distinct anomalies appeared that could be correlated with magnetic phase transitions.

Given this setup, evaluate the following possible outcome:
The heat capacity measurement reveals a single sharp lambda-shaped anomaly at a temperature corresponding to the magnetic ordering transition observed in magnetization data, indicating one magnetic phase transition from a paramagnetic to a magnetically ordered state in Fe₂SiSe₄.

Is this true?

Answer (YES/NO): NO